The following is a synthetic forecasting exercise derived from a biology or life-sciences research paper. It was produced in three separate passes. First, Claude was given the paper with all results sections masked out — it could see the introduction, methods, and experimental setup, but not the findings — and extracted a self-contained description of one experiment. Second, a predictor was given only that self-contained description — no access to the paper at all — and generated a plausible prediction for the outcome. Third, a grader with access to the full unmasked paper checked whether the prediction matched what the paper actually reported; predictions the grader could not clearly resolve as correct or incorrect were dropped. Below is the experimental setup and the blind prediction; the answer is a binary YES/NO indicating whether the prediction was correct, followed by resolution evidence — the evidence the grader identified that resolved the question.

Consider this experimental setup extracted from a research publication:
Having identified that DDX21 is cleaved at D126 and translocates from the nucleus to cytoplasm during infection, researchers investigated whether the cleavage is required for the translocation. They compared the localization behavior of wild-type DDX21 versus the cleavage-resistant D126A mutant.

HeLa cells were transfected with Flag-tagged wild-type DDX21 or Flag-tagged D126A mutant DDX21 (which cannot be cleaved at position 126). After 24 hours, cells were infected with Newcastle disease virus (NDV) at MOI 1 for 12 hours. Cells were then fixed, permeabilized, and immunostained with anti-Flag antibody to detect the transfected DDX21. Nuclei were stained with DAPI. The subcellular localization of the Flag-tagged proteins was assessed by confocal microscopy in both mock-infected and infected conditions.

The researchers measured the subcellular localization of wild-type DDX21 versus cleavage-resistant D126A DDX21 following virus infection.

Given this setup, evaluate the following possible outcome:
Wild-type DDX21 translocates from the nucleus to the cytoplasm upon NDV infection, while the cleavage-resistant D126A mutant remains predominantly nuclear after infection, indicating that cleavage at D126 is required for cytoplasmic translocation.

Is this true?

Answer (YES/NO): YES